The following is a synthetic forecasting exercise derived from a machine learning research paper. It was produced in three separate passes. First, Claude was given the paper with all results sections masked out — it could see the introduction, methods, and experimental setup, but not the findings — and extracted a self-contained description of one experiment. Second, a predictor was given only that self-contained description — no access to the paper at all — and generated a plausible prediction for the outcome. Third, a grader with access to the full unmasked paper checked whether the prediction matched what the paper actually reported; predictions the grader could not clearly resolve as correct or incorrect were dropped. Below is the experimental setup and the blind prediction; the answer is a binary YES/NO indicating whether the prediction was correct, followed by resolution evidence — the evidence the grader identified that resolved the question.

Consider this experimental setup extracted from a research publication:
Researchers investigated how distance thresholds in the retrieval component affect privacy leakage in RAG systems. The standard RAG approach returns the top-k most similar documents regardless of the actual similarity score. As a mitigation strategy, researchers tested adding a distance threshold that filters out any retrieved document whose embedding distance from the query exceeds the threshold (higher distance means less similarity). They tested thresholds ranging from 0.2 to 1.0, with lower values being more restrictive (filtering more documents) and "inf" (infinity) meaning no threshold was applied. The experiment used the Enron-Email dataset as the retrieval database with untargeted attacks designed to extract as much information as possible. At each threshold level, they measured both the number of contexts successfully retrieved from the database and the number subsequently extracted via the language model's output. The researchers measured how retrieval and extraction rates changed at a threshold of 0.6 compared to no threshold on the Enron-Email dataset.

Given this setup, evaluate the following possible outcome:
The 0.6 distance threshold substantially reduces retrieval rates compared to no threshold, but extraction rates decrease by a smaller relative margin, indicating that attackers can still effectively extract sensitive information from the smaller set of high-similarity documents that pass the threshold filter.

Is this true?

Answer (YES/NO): NO